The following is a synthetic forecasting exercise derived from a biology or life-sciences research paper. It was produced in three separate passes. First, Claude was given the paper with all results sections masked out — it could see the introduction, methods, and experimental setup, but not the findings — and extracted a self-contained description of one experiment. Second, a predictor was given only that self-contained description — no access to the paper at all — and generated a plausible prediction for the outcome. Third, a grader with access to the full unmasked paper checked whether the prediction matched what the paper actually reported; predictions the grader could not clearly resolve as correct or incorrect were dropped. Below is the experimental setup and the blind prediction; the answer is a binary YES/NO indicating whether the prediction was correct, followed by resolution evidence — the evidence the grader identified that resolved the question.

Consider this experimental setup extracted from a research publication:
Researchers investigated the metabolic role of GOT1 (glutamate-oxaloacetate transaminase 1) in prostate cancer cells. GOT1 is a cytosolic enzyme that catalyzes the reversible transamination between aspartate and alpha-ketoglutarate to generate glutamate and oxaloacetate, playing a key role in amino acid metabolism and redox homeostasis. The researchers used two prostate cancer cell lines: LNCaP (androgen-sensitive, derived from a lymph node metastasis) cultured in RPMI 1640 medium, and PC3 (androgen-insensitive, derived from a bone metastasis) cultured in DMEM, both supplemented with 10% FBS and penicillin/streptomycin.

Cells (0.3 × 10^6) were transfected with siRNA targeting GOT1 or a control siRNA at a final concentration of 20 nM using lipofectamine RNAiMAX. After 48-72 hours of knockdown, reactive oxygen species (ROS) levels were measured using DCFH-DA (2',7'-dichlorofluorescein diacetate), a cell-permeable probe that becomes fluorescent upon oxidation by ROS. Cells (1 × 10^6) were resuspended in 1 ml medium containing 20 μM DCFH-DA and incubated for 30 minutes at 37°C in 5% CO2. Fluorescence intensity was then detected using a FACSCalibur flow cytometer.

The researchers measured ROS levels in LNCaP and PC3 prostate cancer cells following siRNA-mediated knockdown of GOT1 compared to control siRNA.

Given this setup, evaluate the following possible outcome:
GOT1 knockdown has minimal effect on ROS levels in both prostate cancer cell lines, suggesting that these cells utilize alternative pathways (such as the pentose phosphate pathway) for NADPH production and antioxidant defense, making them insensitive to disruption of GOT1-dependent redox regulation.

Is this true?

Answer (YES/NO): NO